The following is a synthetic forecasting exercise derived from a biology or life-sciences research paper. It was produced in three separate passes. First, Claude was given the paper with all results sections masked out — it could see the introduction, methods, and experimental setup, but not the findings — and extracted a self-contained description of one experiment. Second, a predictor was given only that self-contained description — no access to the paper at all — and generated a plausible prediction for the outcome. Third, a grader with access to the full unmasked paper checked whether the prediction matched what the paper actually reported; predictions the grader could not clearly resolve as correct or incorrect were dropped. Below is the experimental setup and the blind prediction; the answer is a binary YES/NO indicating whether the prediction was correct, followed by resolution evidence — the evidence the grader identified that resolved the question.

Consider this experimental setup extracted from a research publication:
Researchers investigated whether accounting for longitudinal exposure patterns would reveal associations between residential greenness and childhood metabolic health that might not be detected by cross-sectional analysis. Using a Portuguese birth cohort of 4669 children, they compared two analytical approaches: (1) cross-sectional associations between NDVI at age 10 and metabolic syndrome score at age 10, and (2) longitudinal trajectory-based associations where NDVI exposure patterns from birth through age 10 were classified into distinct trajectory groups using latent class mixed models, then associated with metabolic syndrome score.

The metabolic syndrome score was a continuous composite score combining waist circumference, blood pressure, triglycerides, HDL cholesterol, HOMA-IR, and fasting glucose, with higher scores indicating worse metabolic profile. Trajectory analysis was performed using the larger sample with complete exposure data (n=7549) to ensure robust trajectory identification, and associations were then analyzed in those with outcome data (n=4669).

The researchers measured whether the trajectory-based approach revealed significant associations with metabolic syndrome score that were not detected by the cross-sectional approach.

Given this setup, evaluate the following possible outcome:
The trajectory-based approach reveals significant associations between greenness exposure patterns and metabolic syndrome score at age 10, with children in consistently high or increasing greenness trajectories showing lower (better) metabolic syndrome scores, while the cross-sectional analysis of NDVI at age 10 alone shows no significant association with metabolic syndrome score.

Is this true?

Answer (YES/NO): NO